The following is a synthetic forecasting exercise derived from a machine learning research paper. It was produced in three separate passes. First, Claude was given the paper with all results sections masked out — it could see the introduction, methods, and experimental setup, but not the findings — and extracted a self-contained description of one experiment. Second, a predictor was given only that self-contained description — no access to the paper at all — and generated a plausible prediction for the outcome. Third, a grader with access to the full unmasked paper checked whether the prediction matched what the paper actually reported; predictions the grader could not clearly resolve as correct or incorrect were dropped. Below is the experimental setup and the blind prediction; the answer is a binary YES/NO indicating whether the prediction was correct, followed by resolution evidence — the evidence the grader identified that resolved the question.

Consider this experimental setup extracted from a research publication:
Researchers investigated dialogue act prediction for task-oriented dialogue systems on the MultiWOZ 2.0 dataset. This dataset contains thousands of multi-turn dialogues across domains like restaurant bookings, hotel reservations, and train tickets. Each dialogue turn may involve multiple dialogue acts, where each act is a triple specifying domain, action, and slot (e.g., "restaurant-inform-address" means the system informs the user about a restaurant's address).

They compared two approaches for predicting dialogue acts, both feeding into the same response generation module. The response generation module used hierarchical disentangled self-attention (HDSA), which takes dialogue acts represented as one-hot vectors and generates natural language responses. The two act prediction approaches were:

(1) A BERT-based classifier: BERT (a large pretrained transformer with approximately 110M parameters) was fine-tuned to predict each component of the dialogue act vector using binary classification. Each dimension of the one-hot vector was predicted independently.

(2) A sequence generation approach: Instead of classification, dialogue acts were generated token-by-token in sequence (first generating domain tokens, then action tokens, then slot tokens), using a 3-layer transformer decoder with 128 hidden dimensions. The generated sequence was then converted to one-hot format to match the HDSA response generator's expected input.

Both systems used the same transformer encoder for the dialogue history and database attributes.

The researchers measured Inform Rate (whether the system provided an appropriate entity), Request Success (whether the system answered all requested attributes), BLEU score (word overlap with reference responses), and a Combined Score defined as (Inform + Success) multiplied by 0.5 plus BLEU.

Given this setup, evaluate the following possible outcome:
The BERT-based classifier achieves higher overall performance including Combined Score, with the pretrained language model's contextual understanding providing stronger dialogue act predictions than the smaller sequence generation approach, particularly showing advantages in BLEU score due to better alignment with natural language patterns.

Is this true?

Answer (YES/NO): YES